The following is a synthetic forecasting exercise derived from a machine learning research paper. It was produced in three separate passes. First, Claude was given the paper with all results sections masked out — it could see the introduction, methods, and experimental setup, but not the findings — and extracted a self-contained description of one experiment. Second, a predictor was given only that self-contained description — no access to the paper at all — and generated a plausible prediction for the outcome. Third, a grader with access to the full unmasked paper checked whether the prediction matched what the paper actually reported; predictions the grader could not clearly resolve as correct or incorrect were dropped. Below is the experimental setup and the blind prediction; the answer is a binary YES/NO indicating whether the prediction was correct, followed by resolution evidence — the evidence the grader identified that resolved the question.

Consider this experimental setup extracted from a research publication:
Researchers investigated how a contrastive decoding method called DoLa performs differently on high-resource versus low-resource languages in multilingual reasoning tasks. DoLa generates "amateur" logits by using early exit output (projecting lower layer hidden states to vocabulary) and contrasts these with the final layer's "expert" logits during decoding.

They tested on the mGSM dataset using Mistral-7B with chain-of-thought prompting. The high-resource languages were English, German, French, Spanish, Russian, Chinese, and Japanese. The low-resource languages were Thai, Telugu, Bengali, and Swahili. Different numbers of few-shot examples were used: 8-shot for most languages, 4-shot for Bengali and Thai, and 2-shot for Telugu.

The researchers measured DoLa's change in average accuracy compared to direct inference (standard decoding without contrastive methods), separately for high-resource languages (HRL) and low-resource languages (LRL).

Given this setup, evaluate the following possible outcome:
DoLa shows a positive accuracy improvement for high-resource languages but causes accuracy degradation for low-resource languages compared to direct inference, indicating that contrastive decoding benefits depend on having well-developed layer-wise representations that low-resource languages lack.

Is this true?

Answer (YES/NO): YES